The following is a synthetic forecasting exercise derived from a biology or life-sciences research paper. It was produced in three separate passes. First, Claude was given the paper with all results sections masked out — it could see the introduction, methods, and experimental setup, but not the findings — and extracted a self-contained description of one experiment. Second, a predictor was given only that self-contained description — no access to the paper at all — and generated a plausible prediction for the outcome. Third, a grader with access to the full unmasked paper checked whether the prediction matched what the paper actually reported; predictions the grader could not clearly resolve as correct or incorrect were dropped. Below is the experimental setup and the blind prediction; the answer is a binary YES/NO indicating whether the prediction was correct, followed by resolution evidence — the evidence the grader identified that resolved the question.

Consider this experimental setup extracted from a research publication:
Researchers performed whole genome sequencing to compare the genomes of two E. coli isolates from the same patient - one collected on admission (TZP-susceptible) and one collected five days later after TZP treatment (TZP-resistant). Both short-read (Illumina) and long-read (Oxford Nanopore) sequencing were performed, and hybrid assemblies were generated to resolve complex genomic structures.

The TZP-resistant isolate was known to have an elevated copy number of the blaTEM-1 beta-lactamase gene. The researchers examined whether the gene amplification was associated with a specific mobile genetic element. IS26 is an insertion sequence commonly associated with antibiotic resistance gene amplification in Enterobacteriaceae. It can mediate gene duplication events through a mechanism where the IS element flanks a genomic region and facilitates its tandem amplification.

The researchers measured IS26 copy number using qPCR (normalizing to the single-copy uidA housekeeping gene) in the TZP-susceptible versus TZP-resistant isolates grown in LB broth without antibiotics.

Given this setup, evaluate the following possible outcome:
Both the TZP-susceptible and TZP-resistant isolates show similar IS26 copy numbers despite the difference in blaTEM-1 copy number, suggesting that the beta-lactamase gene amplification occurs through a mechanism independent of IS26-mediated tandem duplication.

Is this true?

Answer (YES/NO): NO